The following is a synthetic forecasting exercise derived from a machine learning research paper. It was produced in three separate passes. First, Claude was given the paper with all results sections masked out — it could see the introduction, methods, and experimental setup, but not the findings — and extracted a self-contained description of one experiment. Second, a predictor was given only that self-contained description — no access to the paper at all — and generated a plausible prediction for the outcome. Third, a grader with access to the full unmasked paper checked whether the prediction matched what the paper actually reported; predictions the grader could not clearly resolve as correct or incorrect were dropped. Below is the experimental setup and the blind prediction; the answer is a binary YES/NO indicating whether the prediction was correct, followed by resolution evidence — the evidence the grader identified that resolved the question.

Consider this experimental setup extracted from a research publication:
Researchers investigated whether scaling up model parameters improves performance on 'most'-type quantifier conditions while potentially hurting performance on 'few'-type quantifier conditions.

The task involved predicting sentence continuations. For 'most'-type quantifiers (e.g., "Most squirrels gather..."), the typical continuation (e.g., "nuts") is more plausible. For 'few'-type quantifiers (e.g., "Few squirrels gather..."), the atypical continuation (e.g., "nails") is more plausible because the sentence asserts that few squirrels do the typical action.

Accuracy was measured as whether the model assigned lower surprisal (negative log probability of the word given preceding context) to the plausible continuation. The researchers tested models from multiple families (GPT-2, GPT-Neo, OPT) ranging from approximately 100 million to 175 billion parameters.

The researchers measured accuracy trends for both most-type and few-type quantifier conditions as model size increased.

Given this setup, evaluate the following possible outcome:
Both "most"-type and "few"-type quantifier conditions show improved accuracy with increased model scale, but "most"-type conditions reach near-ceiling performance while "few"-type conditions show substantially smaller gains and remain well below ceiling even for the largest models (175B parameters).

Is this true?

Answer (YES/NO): NO